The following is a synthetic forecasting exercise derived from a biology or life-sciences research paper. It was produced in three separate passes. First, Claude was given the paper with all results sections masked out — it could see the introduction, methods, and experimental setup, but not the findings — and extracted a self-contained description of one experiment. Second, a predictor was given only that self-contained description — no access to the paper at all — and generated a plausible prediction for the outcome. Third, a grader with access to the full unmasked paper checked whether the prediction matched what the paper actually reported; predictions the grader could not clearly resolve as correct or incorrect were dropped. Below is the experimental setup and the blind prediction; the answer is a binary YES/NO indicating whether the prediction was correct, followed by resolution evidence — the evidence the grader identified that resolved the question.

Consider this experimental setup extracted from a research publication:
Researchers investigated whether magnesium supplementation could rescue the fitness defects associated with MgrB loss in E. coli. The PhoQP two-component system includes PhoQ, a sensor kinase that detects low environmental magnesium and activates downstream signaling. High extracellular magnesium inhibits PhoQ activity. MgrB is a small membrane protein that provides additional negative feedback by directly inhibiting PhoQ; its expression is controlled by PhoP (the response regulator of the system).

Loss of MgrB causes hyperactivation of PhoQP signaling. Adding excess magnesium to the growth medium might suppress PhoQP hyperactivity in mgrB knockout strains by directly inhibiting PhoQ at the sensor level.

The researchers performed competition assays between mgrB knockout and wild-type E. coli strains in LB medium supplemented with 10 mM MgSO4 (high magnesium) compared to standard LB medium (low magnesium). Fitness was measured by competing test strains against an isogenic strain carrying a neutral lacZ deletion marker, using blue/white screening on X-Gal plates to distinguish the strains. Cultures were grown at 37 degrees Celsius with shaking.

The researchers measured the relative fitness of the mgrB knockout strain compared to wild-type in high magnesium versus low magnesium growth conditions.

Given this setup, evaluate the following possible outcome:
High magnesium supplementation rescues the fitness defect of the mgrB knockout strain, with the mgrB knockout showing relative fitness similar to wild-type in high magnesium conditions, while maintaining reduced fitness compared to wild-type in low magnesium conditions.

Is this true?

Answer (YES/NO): YES